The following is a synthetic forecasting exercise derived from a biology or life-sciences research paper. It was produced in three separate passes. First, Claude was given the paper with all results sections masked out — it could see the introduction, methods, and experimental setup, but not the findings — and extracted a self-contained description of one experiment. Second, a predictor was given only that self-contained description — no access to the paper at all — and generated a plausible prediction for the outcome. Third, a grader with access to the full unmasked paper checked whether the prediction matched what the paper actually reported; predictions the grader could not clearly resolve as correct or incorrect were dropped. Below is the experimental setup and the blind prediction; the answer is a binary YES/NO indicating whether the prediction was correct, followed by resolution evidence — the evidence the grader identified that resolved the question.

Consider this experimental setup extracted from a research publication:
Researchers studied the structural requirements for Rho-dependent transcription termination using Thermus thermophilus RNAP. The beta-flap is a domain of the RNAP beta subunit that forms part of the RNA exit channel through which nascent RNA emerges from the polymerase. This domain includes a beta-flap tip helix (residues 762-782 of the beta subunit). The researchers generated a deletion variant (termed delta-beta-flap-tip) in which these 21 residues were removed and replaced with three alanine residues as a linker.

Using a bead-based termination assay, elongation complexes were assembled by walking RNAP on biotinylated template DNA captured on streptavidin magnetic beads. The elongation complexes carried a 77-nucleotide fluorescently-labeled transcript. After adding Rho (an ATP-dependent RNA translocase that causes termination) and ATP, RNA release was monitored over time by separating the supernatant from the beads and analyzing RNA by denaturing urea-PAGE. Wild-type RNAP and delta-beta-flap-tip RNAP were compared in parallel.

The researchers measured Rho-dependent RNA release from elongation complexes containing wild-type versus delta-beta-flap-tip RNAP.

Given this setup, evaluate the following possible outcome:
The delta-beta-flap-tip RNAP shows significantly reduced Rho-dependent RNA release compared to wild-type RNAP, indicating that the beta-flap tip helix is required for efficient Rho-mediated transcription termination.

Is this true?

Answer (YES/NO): YES